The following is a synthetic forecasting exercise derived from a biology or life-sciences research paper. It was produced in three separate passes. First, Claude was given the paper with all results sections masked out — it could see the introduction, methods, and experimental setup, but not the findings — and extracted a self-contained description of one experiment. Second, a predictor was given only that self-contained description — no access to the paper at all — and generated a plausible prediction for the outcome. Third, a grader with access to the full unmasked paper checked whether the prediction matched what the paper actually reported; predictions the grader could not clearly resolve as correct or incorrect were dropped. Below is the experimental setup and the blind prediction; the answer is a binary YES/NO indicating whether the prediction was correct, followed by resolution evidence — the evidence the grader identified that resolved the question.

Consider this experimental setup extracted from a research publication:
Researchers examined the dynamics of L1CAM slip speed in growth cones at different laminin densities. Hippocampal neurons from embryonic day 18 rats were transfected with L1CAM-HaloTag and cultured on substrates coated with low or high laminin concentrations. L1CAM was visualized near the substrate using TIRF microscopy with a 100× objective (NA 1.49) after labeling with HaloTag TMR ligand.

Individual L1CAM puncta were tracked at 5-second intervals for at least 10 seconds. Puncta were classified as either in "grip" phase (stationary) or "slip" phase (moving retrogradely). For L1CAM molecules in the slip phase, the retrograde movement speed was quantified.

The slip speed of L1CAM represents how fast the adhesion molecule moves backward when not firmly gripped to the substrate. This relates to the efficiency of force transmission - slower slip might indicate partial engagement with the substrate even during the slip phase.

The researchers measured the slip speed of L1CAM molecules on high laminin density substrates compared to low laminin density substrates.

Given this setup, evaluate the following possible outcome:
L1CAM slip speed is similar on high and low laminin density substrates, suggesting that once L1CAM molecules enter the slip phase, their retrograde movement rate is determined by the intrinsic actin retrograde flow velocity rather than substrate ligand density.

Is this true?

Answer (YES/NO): NO